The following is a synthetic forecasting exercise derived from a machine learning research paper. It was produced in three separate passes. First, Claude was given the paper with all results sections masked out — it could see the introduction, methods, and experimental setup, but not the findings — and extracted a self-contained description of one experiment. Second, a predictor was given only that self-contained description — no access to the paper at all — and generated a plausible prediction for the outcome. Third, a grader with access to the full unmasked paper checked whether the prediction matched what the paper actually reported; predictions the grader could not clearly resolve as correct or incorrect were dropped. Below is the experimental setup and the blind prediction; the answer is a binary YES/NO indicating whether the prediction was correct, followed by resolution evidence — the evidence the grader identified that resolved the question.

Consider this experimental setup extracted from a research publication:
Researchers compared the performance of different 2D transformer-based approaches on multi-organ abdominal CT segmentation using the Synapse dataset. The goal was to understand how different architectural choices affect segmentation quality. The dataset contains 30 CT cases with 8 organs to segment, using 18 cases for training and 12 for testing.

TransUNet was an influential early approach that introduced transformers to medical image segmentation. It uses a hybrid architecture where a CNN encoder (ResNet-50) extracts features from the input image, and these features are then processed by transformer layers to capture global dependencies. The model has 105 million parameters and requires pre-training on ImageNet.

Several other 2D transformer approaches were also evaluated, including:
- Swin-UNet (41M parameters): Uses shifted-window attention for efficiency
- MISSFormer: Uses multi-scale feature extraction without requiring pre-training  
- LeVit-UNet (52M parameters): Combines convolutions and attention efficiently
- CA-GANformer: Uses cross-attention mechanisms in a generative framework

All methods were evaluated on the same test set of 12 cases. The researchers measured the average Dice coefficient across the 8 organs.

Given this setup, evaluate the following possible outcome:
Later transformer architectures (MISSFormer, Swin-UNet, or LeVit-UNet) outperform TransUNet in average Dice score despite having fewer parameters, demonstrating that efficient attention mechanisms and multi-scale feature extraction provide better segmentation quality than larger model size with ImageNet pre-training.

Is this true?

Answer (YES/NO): YES